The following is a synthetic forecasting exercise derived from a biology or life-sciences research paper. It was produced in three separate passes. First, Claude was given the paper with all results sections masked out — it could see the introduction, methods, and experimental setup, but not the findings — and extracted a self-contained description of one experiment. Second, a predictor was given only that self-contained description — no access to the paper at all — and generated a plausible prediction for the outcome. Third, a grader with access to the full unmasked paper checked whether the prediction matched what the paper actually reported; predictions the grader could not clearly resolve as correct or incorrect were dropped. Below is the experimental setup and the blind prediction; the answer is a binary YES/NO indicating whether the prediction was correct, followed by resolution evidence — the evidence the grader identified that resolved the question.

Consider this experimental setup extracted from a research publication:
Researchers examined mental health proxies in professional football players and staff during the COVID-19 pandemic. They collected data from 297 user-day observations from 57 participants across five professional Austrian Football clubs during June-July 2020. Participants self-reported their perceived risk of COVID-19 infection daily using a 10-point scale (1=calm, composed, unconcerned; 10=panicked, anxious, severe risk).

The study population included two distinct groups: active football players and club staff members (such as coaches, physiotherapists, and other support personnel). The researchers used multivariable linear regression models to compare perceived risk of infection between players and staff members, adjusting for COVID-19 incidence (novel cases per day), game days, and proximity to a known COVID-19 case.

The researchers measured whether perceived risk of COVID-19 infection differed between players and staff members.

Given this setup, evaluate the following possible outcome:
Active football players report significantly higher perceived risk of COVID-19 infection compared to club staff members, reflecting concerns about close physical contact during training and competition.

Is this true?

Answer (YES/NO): NO